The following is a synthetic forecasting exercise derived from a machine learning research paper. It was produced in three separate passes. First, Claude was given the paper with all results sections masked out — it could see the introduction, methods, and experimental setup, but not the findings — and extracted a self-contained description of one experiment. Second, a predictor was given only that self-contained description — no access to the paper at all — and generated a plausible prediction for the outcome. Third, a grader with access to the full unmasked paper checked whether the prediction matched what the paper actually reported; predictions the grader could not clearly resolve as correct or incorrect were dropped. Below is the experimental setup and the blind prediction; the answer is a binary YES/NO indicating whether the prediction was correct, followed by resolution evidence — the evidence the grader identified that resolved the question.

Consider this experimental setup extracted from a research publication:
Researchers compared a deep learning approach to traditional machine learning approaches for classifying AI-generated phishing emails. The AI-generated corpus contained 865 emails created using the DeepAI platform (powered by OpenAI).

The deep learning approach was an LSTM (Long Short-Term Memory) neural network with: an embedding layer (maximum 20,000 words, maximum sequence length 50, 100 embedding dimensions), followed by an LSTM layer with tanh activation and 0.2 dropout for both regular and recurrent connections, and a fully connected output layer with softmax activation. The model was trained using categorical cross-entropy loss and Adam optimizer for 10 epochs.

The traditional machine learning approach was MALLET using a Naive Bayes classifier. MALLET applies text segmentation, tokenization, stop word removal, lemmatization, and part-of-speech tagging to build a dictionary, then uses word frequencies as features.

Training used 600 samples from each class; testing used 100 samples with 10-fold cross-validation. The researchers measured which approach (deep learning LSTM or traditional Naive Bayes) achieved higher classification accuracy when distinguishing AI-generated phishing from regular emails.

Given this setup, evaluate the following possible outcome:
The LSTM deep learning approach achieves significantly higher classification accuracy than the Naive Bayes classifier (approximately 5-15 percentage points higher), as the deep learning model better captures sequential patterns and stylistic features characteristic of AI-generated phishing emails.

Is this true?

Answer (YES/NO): NO